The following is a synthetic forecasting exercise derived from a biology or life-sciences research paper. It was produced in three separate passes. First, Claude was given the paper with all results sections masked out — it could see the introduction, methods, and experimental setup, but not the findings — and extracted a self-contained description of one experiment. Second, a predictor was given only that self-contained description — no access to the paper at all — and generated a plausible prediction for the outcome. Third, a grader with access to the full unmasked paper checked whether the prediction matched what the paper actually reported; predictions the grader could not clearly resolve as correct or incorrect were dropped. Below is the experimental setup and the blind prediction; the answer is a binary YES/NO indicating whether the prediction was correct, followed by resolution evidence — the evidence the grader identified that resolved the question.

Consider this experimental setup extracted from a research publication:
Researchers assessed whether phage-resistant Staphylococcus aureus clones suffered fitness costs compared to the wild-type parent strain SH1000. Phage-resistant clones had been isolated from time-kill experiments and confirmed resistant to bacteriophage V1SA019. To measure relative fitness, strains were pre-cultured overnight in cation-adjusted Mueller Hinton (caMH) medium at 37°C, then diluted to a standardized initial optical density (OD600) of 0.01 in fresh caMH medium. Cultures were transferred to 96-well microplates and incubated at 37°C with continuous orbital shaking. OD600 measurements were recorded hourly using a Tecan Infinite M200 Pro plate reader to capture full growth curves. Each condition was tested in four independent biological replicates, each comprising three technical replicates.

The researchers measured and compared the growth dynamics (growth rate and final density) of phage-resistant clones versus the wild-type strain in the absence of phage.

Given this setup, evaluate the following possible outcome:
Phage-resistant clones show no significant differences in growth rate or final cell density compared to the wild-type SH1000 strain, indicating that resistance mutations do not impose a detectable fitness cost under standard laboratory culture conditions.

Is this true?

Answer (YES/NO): NO